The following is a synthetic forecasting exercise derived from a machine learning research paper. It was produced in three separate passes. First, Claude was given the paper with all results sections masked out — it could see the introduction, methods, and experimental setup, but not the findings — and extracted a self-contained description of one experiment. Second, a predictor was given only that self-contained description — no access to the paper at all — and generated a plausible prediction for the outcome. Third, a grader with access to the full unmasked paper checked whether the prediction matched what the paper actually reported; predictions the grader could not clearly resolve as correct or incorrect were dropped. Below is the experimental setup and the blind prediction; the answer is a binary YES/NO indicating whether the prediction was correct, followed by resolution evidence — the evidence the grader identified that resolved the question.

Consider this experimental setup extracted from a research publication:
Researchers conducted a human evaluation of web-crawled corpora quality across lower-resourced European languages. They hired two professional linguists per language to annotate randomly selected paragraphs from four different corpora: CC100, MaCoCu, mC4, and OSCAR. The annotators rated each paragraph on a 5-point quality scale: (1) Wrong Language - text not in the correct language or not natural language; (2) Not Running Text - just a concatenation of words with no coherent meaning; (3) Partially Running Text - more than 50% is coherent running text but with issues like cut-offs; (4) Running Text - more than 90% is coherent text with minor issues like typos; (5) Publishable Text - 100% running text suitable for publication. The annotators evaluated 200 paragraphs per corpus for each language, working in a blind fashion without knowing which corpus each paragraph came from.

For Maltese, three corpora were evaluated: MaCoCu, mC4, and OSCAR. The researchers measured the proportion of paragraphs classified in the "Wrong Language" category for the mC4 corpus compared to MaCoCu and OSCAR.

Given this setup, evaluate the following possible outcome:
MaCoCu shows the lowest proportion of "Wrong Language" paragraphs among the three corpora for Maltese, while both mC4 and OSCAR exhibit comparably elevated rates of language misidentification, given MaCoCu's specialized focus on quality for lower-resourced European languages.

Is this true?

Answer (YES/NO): NO